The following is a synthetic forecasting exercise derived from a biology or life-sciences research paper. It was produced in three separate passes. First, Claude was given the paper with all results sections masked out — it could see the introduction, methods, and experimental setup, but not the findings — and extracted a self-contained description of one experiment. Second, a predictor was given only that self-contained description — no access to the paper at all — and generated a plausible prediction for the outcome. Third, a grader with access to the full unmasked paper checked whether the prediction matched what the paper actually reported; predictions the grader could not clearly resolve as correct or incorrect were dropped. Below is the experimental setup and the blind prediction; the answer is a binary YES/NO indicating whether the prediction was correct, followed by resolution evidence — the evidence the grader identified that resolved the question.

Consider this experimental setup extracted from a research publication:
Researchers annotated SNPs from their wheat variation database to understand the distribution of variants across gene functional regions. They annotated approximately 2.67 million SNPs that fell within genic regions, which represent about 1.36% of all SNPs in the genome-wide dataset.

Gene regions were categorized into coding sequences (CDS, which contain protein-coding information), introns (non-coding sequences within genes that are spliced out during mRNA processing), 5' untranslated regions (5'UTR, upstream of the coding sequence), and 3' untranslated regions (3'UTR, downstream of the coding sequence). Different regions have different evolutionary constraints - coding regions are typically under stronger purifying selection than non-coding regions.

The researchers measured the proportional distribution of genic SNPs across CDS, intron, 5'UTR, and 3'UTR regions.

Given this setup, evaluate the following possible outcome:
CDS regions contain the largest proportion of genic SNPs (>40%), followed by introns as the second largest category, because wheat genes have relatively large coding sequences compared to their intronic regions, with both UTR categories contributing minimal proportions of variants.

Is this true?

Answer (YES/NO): NO